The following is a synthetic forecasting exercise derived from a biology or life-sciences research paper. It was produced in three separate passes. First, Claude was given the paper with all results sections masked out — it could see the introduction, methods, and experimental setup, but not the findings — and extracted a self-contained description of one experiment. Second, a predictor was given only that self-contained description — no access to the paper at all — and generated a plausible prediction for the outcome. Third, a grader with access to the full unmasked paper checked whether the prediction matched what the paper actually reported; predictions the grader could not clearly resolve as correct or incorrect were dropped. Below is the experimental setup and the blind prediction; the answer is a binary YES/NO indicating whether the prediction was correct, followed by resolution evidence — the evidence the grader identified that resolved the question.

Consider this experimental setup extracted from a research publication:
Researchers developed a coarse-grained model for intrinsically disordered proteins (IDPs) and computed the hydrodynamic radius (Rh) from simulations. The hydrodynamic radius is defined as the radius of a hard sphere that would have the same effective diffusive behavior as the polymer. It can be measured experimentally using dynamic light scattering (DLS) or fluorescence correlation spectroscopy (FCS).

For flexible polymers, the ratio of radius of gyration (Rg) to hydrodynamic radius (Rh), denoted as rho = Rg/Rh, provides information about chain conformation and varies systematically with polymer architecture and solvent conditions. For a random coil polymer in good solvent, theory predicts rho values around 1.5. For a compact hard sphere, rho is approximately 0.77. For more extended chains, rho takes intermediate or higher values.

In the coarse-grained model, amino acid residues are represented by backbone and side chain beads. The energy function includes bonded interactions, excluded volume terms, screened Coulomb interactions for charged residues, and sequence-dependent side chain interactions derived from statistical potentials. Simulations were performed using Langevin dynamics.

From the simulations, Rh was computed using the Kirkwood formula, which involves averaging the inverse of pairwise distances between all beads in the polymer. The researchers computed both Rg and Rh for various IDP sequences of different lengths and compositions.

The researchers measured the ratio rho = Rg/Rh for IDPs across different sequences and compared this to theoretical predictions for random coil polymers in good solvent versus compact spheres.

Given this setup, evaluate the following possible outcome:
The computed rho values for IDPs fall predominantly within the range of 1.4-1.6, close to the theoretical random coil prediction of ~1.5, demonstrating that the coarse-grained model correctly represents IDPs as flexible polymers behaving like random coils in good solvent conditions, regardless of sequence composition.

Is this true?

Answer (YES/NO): NO